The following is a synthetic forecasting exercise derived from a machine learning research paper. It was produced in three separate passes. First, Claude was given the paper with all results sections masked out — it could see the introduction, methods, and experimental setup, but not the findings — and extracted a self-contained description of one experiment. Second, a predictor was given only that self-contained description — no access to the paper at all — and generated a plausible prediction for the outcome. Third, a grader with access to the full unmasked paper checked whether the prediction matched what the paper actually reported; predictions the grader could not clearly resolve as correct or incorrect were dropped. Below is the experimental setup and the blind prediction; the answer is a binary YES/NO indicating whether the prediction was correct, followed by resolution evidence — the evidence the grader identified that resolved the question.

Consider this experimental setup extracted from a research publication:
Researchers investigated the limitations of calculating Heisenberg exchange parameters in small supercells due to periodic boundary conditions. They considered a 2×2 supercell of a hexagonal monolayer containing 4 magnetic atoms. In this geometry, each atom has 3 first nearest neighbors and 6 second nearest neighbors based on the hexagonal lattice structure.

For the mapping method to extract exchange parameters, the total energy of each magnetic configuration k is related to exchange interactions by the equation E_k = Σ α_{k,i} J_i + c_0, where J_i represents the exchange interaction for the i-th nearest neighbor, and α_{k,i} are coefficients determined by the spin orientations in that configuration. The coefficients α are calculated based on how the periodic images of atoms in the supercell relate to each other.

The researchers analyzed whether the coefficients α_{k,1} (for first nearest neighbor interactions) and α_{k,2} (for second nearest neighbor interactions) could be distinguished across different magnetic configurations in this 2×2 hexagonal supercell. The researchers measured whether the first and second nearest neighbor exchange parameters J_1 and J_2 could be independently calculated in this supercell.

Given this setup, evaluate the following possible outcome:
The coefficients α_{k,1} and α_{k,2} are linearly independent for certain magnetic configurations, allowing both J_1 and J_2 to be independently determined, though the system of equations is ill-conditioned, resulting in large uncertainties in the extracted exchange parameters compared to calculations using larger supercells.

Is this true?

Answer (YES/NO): NO